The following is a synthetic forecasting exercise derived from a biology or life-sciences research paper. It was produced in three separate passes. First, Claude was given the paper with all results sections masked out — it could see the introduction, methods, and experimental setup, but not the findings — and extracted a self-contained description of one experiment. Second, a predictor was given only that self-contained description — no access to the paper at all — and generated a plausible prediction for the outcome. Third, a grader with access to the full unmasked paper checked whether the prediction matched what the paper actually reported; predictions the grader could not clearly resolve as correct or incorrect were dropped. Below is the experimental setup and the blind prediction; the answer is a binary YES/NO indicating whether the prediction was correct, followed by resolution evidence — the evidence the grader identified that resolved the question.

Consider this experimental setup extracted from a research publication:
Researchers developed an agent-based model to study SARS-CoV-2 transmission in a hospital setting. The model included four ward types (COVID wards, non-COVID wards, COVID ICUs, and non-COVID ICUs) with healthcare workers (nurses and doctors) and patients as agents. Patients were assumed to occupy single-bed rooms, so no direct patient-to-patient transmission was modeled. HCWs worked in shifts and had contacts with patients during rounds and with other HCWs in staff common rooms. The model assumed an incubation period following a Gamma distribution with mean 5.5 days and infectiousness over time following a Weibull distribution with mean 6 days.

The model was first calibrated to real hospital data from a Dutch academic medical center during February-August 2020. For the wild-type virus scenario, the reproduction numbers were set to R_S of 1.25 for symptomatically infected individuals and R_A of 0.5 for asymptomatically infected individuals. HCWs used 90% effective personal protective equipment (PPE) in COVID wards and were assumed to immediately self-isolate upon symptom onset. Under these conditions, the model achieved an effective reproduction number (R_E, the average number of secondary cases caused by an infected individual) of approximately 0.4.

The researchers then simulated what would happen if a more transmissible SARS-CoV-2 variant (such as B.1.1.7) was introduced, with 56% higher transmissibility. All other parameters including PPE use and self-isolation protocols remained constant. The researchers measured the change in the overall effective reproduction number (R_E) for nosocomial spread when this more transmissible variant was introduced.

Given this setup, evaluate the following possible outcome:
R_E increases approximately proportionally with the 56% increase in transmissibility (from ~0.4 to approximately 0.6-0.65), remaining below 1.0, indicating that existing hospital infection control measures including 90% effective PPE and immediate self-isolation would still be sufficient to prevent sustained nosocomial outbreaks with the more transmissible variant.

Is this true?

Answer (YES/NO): YES